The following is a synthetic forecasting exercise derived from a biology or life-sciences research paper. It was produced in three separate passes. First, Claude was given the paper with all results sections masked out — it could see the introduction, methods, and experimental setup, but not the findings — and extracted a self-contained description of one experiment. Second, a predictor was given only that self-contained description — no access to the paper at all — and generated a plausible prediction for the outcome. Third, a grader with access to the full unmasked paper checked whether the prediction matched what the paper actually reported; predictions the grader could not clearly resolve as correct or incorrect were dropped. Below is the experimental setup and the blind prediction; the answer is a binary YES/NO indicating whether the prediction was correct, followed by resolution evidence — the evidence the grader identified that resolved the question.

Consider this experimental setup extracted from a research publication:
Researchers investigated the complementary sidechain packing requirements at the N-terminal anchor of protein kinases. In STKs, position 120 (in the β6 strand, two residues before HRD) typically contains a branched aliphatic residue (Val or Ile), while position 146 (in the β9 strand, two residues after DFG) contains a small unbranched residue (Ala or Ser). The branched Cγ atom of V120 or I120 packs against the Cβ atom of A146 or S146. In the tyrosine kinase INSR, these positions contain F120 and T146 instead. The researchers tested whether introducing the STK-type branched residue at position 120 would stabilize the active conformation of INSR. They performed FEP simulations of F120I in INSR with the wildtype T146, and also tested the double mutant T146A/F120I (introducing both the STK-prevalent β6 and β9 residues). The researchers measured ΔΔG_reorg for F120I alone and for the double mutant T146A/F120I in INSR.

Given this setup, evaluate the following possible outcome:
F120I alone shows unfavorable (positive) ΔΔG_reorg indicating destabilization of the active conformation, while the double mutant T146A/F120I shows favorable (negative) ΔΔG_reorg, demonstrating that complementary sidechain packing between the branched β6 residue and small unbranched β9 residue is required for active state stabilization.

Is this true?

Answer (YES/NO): NO